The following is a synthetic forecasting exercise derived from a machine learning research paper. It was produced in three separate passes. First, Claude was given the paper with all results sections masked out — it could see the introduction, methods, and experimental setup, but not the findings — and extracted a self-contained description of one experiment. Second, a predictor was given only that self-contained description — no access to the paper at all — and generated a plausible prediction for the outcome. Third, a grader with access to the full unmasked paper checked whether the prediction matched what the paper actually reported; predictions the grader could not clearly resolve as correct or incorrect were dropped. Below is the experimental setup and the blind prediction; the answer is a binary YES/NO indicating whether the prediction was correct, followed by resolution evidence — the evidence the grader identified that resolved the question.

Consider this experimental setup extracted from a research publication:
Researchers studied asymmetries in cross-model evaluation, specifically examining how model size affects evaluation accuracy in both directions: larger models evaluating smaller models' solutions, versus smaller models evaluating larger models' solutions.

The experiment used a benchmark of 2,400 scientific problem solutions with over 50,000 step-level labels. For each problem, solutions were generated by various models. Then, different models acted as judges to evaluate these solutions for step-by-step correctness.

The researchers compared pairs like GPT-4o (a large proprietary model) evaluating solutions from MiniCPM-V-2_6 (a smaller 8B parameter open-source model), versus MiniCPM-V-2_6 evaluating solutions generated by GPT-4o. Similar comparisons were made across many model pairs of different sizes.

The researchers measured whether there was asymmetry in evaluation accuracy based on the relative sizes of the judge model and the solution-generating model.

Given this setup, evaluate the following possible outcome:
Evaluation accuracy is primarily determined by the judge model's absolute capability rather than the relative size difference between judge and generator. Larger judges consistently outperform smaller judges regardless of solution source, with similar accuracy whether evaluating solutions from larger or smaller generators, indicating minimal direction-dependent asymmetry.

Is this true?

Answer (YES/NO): NO